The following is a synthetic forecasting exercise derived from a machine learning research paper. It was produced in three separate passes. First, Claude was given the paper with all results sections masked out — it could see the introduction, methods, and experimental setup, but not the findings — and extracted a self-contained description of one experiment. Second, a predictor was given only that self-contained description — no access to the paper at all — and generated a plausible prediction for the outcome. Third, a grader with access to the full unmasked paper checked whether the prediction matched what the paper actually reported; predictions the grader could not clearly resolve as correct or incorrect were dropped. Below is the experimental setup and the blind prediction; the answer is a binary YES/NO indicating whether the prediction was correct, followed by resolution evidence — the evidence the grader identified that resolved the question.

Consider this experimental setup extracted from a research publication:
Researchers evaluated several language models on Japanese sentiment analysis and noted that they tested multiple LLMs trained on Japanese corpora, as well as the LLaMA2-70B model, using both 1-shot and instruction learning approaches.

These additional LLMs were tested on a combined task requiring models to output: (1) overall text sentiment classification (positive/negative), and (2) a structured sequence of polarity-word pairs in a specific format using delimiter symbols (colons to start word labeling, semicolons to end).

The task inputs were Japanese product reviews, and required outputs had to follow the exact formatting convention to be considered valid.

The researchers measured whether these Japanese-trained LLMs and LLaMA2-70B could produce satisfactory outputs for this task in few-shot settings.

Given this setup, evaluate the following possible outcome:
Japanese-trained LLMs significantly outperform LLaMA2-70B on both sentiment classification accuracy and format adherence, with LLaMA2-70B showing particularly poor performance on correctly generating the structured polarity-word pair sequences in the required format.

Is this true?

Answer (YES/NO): NO